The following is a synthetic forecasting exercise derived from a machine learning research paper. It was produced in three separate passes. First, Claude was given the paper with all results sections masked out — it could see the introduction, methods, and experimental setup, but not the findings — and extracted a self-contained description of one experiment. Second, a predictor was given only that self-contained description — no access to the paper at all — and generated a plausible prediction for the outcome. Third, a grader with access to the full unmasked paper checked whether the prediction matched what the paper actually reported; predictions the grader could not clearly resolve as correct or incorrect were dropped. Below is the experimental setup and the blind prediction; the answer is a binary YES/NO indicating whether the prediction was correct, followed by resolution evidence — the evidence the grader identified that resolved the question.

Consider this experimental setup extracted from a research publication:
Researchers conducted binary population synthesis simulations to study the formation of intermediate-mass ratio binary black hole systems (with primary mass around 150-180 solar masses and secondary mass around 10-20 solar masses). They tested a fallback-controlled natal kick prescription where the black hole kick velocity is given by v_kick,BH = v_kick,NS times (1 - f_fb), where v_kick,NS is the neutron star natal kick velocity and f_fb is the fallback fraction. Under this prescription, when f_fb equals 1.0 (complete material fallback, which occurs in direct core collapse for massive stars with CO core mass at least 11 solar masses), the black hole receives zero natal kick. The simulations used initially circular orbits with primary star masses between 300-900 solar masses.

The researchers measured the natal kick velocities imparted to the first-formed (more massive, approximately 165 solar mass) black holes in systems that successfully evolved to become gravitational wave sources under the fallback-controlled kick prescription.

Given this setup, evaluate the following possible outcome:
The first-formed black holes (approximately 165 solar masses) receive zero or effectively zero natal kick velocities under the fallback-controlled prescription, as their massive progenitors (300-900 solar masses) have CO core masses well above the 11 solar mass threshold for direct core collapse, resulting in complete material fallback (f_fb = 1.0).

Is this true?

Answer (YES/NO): YES